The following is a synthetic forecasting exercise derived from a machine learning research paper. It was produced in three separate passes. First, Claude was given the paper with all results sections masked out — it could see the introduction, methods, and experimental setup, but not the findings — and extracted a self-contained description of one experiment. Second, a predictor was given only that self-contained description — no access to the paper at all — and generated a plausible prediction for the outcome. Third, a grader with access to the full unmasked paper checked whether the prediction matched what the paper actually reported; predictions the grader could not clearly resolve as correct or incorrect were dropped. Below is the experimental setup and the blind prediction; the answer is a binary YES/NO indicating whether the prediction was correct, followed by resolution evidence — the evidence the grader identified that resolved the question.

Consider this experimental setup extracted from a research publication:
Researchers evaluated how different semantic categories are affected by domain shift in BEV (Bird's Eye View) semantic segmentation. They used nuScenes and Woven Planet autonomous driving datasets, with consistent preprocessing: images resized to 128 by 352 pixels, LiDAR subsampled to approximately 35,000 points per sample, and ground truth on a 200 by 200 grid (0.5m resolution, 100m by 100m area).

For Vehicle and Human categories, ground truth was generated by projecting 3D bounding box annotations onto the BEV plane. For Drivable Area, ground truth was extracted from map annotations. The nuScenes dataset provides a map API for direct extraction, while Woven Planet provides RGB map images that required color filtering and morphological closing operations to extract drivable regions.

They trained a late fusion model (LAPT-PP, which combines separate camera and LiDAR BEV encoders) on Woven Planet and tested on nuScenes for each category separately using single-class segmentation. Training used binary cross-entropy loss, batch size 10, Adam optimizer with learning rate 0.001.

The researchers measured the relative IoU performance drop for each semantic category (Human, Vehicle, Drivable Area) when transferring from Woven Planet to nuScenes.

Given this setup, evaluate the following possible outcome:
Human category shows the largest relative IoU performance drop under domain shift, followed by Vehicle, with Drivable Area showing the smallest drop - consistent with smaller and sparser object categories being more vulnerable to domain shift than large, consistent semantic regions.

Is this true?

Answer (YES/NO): YES